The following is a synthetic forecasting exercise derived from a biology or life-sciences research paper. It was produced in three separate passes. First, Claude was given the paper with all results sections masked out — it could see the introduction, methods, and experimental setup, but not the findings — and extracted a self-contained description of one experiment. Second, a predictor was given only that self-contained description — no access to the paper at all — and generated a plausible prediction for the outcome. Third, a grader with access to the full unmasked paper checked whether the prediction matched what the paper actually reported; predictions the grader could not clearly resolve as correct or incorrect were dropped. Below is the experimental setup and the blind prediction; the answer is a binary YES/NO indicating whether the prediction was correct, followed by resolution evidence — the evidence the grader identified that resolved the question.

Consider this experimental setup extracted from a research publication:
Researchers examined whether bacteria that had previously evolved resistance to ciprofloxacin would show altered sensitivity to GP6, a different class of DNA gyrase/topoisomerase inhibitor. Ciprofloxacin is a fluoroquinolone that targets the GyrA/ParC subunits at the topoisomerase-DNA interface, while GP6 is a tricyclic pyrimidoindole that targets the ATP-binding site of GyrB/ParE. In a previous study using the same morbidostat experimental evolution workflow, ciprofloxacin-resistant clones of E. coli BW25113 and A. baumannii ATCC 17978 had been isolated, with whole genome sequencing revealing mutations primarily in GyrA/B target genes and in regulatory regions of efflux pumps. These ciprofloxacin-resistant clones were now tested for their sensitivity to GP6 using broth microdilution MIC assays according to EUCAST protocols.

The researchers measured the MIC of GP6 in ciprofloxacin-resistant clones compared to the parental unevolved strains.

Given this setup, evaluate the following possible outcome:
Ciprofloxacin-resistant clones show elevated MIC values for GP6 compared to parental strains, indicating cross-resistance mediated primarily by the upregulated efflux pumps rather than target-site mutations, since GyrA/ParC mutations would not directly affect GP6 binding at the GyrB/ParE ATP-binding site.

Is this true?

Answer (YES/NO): NO